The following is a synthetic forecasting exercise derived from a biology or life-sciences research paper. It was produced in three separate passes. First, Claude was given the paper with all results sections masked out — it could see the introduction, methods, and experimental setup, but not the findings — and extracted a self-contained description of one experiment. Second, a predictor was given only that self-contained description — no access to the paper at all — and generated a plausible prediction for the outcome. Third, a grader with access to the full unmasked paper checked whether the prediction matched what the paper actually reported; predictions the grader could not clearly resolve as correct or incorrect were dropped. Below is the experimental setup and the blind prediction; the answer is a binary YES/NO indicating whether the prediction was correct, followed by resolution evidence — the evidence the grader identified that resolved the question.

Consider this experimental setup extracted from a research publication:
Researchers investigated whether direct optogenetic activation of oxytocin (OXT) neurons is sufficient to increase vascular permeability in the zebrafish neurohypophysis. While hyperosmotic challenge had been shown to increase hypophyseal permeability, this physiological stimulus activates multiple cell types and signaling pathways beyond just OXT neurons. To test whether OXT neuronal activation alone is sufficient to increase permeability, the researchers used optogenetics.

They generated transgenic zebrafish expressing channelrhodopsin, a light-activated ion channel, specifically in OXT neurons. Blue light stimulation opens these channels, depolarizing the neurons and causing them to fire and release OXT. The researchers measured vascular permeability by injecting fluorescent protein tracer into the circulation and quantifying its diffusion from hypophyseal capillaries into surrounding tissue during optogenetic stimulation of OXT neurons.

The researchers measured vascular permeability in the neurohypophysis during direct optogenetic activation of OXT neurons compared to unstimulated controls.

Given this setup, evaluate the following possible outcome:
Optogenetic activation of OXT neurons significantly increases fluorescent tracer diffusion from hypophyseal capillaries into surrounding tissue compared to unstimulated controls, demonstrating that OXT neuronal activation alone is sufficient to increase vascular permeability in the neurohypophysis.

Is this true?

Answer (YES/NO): YES